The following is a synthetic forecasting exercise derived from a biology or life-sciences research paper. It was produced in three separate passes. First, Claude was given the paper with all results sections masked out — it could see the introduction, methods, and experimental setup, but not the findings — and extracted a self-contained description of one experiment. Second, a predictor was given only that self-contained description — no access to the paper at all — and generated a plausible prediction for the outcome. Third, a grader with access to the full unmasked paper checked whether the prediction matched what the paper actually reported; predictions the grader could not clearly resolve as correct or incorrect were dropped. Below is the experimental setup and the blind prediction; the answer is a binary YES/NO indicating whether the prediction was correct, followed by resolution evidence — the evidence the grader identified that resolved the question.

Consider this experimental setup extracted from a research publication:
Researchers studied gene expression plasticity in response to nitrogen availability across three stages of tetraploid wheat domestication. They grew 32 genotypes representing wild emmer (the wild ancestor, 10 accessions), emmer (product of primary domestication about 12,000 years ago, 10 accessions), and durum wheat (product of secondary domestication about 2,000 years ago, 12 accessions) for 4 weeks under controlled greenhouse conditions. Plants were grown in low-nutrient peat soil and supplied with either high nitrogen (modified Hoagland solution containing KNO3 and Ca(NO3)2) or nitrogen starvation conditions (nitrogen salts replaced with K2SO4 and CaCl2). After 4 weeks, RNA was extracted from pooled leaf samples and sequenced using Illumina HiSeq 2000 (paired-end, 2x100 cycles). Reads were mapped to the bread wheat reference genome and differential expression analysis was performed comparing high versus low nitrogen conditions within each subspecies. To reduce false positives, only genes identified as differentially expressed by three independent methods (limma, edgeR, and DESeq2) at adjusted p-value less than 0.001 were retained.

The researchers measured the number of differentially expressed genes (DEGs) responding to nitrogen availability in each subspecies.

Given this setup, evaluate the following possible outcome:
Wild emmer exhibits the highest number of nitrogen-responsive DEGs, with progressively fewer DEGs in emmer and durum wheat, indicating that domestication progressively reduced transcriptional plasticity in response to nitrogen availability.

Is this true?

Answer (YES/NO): NO